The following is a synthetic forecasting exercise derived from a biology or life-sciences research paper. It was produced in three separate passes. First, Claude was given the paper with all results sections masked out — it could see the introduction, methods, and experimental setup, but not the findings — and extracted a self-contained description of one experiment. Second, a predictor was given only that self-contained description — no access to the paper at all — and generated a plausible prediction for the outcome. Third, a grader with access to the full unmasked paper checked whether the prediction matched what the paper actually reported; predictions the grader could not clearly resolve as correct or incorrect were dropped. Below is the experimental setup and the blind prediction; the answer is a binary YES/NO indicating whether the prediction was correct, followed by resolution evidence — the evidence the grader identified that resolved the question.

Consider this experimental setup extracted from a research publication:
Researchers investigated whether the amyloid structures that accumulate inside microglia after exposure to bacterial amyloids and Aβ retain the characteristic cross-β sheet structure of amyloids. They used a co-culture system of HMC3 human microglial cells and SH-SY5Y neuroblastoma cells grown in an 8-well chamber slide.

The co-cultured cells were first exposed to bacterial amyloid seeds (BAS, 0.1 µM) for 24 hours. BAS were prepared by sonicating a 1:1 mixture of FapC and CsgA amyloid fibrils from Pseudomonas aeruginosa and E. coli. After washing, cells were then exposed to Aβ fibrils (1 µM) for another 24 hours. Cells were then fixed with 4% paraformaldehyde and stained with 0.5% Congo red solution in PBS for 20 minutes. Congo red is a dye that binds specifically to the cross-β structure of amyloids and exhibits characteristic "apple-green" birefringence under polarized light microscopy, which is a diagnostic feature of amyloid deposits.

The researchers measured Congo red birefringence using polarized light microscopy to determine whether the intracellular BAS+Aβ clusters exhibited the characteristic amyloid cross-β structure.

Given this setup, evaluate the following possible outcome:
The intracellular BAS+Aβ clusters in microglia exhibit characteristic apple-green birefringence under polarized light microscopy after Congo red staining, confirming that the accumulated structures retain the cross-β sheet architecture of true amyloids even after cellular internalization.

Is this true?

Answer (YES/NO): YES